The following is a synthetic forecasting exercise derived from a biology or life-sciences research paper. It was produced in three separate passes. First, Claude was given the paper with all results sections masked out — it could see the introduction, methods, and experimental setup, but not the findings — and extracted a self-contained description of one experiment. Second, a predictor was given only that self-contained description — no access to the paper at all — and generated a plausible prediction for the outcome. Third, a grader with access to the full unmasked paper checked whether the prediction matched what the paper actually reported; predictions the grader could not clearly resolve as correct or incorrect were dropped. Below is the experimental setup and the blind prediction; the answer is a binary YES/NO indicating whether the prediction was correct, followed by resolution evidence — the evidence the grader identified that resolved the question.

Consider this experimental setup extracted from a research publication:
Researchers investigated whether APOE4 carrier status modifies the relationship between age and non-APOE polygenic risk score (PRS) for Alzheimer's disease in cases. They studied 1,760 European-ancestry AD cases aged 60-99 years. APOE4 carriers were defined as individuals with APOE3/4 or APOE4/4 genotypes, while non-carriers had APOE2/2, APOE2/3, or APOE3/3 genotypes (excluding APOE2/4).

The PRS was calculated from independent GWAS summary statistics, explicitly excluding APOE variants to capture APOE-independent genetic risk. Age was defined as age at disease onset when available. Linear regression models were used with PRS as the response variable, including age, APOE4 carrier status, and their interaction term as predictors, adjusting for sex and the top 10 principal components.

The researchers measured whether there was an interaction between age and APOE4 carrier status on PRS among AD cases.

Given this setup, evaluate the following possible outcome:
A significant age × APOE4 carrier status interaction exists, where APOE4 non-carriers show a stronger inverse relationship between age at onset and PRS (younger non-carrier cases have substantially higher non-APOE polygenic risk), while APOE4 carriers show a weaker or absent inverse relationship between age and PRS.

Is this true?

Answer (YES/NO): NO